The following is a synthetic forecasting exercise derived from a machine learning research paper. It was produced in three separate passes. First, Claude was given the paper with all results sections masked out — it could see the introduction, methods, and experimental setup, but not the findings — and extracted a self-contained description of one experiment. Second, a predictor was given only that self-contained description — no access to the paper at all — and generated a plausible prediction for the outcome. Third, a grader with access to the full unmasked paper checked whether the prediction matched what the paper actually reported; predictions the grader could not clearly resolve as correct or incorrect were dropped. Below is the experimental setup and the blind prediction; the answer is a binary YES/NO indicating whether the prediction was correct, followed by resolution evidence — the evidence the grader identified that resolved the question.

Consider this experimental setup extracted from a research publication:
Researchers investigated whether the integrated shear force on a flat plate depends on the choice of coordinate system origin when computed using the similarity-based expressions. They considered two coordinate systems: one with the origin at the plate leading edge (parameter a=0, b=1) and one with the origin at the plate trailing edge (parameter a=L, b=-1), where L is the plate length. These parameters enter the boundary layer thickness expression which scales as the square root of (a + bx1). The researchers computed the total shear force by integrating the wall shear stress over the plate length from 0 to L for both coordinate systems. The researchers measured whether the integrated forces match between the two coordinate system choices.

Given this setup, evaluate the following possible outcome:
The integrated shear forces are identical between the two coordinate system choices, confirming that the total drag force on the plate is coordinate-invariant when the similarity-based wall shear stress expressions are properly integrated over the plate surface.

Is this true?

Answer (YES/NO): YES